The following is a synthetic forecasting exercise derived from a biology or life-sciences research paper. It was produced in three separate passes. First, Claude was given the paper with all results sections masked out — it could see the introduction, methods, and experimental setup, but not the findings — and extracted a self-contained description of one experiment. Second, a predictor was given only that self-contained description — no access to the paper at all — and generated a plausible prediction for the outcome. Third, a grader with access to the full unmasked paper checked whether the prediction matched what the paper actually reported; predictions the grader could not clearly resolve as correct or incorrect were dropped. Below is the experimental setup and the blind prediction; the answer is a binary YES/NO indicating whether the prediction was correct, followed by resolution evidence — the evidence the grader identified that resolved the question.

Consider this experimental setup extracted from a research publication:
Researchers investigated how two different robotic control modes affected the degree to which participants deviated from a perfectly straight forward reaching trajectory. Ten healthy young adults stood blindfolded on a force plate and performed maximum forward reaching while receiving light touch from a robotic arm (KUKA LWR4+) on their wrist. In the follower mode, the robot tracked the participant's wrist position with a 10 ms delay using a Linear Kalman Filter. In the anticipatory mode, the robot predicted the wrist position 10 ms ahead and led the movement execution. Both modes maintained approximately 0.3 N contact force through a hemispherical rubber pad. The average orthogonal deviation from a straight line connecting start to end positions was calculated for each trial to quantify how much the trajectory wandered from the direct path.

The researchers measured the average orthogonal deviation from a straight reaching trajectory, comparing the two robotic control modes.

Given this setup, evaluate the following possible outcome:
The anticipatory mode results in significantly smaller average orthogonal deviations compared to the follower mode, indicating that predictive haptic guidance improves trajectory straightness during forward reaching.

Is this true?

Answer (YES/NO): NO